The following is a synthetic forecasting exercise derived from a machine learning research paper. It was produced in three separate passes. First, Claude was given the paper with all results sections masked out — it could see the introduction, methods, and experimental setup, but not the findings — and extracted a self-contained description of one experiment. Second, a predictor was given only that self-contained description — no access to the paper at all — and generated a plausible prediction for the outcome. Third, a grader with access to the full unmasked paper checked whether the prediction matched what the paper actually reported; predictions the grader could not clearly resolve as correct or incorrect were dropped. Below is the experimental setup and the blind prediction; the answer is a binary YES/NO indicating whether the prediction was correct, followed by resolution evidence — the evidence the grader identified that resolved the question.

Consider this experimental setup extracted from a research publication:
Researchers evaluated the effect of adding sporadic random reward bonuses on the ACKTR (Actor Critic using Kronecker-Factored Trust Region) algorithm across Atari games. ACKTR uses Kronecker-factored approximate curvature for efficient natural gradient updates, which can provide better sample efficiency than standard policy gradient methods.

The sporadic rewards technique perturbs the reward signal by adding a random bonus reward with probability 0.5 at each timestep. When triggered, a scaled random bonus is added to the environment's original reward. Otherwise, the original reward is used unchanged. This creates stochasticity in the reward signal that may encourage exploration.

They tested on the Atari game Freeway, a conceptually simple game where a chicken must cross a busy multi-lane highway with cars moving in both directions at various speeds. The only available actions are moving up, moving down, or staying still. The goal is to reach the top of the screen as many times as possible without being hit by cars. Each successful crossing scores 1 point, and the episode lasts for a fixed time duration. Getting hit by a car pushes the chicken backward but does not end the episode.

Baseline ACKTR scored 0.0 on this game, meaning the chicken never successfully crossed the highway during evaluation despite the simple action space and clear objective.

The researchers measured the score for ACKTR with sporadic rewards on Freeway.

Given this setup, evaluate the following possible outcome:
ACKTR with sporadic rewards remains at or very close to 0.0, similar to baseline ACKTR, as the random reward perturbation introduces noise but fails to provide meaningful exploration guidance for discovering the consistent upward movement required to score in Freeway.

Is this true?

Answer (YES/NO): NO